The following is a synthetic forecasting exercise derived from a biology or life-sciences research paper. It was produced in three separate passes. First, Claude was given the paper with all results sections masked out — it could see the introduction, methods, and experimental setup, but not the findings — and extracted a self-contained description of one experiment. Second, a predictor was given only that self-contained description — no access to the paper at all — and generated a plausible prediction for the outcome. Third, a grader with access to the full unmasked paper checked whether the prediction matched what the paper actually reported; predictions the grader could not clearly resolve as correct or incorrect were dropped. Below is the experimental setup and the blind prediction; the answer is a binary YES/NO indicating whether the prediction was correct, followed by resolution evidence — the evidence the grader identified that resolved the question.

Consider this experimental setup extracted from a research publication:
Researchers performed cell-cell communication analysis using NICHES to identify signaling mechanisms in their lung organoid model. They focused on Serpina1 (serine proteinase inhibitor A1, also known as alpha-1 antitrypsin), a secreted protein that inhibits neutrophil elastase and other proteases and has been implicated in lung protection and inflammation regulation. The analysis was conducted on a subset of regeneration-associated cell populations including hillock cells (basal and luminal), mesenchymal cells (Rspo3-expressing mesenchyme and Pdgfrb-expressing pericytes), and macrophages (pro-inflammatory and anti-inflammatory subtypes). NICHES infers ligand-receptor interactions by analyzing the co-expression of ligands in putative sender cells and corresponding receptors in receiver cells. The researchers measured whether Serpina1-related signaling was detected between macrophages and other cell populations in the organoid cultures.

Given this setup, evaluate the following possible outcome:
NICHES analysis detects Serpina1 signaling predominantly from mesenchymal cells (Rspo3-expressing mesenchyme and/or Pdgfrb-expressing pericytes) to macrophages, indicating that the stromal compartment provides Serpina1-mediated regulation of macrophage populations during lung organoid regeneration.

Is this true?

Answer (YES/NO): NO